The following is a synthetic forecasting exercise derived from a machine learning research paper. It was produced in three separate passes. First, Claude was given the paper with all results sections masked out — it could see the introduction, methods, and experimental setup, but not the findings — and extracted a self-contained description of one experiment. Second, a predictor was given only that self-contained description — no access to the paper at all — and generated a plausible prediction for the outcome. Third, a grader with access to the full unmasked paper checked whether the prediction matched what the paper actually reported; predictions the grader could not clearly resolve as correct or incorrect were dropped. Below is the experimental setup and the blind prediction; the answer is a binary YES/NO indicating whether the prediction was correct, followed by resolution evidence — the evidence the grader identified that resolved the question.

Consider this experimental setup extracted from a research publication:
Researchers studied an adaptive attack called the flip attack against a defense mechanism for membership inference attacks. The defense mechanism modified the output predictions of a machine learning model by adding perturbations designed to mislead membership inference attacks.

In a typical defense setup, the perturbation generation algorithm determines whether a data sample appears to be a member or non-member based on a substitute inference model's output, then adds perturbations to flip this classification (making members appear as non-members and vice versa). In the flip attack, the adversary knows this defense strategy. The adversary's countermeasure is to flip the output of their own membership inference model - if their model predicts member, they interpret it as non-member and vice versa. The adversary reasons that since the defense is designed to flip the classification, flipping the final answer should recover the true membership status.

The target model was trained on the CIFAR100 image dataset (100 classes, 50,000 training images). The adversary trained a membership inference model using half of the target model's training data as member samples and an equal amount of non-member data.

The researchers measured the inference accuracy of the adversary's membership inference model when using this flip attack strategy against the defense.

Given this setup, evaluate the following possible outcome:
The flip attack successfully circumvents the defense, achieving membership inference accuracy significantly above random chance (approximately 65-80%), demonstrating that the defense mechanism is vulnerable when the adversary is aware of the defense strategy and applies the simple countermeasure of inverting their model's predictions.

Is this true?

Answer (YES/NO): NO